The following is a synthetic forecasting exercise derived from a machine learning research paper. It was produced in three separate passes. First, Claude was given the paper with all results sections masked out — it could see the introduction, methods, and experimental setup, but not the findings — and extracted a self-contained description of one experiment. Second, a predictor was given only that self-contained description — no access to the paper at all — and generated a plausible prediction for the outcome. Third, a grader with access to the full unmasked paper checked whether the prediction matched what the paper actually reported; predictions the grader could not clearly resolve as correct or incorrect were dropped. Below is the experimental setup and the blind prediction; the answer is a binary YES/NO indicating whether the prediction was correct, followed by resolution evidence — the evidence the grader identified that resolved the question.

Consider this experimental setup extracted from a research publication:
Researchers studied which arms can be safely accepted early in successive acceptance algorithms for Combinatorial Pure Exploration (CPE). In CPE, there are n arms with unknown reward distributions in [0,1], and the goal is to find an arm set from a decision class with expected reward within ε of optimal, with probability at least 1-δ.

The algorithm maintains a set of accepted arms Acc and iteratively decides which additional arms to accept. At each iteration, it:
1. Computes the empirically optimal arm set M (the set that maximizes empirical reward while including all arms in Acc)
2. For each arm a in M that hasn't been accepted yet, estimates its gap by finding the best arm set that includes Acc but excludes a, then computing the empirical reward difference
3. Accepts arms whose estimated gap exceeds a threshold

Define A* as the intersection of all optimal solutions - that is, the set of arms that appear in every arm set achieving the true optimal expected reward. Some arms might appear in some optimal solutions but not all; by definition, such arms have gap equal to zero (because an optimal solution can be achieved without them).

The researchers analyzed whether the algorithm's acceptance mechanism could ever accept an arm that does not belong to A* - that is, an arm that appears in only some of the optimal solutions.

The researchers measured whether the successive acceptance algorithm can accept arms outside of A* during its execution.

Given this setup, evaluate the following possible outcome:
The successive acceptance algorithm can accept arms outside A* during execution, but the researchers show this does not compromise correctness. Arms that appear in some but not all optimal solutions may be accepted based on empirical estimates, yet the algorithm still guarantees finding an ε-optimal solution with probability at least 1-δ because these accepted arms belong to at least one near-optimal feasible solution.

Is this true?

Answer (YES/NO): NO